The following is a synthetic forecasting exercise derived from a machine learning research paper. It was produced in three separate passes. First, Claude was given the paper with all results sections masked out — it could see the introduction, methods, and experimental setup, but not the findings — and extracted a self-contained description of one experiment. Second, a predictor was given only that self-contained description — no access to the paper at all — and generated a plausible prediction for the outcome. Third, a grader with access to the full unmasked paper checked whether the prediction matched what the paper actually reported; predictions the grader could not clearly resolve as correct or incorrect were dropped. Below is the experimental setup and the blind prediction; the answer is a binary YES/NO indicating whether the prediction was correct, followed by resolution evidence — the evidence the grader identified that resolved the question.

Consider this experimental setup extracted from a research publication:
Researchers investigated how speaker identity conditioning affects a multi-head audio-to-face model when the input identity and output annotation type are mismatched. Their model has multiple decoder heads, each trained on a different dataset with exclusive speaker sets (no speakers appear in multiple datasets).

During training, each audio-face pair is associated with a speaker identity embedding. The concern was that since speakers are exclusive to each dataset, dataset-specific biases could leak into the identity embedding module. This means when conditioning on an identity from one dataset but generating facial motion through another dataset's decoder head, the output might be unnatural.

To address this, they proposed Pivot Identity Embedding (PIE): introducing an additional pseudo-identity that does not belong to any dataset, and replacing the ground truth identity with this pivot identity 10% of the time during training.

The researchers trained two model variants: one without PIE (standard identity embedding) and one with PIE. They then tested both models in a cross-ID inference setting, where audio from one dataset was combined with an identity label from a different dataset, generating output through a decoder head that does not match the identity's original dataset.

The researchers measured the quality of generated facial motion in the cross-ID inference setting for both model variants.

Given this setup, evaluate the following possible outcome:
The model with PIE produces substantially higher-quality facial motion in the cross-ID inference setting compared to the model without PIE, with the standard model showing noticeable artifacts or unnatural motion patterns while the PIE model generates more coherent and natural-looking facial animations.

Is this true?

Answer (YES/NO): YES